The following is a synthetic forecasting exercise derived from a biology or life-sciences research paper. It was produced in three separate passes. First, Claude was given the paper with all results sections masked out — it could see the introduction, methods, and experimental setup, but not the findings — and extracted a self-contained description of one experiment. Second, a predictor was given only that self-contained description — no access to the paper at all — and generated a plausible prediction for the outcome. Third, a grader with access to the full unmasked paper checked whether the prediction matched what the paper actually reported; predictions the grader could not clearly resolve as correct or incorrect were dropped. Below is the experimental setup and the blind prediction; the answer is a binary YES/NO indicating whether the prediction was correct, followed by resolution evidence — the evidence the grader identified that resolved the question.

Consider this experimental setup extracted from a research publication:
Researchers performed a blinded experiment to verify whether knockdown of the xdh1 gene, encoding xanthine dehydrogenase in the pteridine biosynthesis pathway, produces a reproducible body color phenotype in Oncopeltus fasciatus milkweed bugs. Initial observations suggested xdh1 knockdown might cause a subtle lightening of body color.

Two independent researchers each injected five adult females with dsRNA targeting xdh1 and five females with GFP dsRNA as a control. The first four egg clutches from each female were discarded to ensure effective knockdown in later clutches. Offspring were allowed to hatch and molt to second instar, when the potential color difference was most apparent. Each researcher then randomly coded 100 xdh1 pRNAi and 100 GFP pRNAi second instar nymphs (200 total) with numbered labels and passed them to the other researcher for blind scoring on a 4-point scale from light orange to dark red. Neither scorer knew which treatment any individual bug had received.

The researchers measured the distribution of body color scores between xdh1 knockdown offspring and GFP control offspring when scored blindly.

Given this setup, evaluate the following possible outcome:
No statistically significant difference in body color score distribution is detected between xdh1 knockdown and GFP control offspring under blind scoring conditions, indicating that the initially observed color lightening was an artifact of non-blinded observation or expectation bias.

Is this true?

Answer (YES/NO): NO